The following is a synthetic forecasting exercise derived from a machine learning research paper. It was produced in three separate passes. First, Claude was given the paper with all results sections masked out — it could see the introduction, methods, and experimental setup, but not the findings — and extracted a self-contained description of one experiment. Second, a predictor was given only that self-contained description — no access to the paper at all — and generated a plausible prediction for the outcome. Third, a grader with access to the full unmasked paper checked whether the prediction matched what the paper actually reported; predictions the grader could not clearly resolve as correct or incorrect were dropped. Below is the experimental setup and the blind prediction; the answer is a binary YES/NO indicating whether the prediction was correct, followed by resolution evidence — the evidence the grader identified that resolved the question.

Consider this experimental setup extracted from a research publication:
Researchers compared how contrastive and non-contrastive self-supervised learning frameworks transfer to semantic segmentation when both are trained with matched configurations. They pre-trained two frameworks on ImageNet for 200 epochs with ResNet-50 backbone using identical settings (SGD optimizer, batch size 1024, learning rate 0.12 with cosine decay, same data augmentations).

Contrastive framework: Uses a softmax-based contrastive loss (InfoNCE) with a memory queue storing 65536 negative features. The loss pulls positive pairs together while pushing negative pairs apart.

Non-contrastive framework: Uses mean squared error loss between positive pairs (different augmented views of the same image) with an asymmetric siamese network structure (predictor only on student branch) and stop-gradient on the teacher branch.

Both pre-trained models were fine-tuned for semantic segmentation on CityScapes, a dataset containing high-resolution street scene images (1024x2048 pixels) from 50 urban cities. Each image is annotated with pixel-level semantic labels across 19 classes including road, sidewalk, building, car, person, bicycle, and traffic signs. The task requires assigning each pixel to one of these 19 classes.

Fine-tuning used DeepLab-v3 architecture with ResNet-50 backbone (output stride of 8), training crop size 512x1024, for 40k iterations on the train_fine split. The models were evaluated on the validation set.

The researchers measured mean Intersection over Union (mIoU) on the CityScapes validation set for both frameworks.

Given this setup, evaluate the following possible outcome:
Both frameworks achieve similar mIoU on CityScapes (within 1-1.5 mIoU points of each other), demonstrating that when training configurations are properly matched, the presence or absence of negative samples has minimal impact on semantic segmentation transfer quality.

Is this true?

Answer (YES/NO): YES